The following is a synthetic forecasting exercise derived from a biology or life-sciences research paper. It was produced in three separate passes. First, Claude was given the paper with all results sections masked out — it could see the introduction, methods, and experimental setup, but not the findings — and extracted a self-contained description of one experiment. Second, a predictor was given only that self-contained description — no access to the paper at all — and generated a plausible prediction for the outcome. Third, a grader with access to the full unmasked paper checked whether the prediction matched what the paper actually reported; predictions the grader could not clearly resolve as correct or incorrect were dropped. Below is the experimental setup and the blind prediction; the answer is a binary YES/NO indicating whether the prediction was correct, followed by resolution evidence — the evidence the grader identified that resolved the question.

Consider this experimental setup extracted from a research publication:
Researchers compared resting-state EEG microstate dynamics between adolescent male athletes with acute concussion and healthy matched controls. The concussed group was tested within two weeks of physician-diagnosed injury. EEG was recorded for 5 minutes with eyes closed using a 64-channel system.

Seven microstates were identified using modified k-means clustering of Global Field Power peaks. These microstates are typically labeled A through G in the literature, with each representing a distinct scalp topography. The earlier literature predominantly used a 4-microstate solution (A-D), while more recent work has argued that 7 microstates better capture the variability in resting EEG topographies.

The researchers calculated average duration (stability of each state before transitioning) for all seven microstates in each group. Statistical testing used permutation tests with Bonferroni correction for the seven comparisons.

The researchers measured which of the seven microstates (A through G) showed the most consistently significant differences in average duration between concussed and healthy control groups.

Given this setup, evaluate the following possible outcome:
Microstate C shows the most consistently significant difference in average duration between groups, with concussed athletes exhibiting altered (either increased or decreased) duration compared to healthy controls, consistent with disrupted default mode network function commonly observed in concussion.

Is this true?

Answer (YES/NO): NO